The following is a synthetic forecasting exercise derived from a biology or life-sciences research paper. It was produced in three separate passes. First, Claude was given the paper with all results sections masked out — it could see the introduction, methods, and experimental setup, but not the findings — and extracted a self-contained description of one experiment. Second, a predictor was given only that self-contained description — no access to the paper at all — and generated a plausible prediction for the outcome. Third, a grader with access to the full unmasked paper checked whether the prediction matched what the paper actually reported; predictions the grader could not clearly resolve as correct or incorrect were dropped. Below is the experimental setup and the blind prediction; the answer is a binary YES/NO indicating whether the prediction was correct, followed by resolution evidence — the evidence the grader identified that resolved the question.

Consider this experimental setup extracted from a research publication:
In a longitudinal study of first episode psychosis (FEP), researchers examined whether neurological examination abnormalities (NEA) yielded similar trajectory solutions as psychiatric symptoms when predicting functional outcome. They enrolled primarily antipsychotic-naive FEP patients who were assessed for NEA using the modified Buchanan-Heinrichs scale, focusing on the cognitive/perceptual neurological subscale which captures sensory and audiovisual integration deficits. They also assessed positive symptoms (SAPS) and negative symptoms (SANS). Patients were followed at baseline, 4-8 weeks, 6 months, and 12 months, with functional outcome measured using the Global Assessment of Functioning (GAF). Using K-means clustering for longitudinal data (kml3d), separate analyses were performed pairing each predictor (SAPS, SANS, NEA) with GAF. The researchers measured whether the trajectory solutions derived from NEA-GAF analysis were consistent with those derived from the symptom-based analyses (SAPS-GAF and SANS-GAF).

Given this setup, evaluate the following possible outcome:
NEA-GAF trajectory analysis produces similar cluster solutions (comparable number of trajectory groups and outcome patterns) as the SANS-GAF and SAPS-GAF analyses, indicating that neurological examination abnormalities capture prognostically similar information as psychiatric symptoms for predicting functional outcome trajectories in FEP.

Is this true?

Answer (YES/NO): YES